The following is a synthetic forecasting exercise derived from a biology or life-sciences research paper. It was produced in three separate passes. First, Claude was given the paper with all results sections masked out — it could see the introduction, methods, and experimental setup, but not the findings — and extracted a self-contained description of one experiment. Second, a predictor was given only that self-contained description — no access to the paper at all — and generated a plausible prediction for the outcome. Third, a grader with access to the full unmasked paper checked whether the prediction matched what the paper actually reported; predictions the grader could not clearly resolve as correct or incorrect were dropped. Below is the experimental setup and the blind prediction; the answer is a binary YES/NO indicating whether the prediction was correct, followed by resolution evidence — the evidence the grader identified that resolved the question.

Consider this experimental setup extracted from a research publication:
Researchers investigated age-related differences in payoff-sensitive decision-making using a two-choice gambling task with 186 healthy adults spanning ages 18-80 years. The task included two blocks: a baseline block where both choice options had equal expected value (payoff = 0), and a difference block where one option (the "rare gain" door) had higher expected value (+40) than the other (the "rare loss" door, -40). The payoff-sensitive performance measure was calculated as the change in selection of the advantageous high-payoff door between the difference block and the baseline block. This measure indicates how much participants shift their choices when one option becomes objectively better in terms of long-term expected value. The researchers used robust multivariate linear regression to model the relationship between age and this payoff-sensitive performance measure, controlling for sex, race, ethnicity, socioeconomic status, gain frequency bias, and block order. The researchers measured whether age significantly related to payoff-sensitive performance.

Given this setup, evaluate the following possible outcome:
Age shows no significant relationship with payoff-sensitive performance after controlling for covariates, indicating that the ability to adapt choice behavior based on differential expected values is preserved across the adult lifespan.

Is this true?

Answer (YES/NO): YES